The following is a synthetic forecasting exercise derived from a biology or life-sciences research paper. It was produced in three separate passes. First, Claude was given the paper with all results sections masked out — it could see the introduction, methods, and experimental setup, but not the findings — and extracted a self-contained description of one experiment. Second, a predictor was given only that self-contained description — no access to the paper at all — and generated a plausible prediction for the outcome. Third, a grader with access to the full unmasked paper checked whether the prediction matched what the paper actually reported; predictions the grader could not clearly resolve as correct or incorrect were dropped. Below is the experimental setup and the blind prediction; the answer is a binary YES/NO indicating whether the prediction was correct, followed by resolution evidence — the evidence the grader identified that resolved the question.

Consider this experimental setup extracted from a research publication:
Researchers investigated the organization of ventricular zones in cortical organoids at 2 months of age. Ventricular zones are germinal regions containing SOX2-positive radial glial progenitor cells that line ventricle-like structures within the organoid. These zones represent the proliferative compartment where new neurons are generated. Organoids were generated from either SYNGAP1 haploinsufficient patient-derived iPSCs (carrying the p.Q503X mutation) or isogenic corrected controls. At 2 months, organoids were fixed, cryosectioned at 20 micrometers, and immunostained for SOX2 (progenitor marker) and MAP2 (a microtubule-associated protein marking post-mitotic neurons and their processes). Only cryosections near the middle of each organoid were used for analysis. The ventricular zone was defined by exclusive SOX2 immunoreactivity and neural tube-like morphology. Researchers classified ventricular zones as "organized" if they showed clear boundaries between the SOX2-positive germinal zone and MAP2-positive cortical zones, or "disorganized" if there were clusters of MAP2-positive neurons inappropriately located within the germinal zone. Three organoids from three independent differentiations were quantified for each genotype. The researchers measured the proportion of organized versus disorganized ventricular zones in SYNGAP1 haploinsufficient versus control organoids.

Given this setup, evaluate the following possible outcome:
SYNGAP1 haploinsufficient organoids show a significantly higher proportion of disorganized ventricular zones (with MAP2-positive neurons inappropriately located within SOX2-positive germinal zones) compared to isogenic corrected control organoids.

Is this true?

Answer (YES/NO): YES